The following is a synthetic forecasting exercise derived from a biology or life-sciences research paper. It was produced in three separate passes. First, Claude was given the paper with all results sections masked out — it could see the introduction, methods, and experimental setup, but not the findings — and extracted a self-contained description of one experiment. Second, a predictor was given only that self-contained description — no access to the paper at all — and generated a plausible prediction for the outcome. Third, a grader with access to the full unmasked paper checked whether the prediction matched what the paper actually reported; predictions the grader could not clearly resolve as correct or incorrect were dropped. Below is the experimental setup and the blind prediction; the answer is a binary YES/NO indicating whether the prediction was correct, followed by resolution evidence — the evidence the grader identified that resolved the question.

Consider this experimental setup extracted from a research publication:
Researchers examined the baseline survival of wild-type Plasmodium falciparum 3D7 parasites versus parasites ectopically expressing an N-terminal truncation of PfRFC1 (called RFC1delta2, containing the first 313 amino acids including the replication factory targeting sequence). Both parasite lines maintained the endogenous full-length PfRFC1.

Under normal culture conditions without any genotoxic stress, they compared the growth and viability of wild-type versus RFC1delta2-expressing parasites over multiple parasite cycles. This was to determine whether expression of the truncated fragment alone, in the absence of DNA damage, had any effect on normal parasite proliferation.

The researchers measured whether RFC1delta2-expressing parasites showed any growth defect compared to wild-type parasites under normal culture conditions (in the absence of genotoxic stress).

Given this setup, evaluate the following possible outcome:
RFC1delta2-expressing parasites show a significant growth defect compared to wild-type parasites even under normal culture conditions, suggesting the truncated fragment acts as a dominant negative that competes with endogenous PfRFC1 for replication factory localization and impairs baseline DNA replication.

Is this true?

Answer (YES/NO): NO